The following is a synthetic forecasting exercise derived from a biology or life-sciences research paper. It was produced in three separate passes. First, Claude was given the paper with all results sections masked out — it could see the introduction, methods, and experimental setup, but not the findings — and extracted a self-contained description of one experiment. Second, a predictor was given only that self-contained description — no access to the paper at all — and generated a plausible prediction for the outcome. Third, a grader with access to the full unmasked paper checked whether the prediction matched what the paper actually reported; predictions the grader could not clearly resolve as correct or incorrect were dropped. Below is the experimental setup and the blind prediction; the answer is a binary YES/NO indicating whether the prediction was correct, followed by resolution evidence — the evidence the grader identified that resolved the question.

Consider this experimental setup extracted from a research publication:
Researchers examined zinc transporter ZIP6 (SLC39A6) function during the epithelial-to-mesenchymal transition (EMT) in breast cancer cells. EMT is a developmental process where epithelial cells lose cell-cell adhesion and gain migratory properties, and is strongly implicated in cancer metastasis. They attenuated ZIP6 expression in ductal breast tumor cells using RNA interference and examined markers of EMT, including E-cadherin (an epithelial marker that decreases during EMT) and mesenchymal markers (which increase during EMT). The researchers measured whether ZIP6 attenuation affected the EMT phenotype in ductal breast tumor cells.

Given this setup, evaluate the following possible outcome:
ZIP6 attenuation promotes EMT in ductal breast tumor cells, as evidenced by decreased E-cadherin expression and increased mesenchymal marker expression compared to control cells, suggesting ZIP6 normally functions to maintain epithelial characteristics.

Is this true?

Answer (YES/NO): YES